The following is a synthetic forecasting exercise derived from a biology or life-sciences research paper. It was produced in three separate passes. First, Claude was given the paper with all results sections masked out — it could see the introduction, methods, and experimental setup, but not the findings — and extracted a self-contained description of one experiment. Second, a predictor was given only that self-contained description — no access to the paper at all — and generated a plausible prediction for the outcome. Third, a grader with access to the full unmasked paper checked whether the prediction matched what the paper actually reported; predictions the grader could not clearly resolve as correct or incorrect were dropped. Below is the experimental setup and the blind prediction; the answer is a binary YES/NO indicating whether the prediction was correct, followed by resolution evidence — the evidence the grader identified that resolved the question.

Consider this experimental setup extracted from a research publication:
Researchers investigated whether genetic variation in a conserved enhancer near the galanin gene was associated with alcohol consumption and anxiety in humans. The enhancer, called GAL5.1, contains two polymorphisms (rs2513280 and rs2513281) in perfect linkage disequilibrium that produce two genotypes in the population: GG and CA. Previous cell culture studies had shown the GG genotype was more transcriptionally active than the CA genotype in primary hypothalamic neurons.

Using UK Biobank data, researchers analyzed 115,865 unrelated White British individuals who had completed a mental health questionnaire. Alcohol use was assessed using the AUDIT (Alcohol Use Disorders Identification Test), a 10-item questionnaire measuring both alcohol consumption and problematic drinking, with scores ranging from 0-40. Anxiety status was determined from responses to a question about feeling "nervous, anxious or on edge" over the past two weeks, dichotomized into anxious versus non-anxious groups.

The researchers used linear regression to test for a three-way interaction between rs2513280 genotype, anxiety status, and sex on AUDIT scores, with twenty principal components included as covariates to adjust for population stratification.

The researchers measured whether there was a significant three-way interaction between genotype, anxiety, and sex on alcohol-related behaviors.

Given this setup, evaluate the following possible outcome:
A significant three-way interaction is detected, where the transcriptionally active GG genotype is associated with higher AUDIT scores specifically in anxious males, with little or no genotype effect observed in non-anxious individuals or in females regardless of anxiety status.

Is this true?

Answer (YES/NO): YES